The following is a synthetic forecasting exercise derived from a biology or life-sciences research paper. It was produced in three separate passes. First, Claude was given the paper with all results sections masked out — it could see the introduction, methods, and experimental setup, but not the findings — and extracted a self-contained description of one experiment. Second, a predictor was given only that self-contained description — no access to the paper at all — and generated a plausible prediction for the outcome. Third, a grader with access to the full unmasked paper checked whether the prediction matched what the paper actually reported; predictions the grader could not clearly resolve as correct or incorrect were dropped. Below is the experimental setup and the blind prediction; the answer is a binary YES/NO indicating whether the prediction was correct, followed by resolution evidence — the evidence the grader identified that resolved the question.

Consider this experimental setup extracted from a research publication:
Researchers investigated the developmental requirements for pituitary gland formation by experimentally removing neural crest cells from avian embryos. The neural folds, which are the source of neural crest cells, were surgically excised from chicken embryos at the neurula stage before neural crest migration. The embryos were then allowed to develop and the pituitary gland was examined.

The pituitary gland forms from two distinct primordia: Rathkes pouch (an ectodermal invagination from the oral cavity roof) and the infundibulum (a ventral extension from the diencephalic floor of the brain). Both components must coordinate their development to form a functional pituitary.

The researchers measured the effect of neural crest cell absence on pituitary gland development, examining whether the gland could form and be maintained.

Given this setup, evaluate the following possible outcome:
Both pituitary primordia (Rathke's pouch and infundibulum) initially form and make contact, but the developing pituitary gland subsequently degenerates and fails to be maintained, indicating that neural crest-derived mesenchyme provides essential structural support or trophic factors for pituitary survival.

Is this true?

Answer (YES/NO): YES